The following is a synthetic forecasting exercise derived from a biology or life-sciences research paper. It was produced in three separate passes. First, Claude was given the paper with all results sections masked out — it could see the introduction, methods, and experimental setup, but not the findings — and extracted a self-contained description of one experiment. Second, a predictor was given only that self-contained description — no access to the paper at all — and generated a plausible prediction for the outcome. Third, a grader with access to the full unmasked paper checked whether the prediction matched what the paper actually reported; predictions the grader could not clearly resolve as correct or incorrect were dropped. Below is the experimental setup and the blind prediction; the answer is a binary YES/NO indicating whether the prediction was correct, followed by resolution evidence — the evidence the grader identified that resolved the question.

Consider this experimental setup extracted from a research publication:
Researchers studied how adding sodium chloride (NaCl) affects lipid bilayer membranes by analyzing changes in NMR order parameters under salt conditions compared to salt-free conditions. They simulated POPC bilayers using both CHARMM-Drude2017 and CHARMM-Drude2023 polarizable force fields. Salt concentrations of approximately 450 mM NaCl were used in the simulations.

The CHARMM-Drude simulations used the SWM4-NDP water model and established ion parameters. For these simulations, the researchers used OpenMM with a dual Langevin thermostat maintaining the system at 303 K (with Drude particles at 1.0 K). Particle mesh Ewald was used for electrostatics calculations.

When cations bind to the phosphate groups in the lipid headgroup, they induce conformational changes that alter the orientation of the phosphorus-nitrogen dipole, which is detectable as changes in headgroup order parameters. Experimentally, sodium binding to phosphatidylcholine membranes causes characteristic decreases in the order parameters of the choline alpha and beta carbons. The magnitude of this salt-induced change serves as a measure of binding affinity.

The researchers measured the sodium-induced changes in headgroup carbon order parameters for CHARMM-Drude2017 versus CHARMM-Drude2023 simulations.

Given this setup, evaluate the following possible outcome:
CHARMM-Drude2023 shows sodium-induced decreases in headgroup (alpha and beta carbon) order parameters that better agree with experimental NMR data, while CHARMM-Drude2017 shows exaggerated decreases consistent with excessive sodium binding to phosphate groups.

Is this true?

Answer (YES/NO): NO